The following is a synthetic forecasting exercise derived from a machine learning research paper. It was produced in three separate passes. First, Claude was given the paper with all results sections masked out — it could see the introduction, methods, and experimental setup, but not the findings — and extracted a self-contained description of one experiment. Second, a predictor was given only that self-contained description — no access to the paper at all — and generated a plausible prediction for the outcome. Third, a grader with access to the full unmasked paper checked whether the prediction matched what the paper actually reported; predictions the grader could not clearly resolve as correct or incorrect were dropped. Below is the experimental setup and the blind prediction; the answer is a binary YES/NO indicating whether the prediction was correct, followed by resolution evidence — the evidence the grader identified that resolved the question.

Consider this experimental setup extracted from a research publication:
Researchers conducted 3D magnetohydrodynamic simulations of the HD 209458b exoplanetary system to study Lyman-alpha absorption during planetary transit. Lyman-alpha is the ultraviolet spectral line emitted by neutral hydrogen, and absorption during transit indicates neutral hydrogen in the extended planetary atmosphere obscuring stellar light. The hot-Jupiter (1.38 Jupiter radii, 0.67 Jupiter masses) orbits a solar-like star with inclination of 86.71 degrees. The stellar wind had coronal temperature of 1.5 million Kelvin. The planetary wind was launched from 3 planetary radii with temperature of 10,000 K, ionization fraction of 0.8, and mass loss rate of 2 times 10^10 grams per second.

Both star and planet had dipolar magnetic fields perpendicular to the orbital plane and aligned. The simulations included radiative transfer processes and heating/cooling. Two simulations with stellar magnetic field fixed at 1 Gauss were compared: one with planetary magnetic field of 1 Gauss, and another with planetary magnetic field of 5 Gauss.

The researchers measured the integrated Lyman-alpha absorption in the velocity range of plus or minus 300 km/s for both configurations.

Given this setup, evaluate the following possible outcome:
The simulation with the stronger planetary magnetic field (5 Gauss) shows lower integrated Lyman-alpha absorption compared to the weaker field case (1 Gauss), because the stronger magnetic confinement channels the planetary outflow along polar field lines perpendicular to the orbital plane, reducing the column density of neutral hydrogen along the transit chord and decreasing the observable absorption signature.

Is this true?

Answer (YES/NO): YES